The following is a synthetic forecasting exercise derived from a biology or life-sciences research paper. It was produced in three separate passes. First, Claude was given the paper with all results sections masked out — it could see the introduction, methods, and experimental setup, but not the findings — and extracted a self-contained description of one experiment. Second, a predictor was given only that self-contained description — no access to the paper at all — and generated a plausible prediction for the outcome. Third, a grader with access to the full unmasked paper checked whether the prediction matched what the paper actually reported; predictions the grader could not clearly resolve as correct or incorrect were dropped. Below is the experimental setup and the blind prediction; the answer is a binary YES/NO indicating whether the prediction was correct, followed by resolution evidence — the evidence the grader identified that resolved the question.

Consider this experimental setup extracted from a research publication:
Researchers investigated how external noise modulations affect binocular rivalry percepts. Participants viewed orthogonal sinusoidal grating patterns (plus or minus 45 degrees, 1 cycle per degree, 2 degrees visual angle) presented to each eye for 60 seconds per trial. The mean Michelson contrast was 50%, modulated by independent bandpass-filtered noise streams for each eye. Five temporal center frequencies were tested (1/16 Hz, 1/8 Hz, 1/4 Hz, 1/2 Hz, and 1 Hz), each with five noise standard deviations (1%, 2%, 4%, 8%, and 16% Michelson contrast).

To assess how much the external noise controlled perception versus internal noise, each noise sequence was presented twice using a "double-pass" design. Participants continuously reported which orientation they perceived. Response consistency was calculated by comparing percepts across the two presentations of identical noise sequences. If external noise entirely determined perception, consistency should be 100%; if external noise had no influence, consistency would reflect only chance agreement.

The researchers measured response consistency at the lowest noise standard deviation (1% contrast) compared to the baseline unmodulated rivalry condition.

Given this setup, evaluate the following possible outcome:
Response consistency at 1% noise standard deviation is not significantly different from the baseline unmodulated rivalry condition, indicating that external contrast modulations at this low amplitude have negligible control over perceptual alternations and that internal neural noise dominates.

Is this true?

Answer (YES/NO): YES